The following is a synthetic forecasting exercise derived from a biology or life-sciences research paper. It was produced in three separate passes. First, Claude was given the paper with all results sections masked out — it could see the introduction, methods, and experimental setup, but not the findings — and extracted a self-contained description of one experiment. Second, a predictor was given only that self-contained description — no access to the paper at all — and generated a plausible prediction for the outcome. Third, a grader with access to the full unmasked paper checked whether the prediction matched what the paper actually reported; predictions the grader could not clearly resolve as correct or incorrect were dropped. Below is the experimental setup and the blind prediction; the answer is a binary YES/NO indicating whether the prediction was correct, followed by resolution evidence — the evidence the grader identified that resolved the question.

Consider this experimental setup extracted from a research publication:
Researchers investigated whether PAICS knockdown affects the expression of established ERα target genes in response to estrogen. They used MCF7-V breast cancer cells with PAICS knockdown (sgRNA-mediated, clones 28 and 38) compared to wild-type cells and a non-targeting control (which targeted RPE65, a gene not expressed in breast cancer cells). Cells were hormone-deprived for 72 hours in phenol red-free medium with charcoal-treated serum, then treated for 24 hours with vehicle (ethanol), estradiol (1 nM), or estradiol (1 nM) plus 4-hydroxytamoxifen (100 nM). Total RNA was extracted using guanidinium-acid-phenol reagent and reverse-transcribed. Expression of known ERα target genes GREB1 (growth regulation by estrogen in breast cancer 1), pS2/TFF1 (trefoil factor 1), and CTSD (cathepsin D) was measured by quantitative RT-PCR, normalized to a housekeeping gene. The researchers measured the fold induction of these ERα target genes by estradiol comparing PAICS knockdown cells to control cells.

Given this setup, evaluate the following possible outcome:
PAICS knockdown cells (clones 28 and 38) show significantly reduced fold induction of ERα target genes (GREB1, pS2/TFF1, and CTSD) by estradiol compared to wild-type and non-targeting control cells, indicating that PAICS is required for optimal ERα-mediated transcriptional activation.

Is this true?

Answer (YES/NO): NO